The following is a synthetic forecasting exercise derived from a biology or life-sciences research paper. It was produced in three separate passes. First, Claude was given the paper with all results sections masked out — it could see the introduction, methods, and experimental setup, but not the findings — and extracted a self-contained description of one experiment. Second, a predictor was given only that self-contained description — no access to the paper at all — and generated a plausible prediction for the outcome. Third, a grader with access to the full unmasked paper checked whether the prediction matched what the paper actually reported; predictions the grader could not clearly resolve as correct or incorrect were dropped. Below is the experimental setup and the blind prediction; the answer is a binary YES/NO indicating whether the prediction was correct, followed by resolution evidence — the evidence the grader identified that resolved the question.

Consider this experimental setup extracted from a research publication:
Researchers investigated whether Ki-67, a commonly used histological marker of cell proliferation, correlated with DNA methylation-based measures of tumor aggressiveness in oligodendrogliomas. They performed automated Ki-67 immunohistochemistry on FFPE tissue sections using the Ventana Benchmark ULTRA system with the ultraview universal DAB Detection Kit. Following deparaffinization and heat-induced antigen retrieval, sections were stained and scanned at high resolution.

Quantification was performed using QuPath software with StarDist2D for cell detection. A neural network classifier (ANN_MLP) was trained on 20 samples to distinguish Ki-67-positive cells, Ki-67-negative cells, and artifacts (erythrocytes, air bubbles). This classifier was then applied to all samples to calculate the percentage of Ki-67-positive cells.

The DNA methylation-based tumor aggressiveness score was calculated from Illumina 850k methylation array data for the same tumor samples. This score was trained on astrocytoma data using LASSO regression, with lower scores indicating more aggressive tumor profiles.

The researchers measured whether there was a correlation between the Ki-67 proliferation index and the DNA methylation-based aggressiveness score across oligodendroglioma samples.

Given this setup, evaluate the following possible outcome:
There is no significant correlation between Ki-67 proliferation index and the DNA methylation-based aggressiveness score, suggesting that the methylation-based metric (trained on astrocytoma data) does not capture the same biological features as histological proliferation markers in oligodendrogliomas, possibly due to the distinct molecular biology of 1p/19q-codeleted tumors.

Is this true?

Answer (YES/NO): NO